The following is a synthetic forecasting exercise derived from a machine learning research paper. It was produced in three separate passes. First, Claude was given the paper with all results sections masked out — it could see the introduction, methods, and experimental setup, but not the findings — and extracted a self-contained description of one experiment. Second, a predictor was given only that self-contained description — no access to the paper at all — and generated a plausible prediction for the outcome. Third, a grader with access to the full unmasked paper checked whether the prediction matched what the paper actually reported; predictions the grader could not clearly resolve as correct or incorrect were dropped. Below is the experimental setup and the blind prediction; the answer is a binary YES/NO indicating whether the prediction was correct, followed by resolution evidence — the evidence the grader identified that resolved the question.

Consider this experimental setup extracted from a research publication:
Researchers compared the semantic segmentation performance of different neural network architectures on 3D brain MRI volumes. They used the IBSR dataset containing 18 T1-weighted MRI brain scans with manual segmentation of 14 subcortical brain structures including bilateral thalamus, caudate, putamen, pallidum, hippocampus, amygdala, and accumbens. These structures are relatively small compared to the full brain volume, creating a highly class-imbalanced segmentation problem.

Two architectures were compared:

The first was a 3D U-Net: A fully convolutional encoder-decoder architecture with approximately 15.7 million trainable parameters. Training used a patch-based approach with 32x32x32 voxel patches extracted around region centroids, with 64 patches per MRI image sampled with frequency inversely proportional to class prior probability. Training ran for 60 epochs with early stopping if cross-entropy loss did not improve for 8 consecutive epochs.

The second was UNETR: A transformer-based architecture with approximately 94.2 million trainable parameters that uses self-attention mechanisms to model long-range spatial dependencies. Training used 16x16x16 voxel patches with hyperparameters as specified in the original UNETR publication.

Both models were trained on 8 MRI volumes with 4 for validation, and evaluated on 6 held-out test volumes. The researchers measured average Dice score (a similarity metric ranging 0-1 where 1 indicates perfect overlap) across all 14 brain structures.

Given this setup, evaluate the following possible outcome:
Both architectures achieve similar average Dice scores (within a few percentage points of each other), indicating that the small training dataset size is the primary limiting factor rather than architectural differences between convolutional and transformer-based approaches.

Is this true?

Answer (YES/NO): NO